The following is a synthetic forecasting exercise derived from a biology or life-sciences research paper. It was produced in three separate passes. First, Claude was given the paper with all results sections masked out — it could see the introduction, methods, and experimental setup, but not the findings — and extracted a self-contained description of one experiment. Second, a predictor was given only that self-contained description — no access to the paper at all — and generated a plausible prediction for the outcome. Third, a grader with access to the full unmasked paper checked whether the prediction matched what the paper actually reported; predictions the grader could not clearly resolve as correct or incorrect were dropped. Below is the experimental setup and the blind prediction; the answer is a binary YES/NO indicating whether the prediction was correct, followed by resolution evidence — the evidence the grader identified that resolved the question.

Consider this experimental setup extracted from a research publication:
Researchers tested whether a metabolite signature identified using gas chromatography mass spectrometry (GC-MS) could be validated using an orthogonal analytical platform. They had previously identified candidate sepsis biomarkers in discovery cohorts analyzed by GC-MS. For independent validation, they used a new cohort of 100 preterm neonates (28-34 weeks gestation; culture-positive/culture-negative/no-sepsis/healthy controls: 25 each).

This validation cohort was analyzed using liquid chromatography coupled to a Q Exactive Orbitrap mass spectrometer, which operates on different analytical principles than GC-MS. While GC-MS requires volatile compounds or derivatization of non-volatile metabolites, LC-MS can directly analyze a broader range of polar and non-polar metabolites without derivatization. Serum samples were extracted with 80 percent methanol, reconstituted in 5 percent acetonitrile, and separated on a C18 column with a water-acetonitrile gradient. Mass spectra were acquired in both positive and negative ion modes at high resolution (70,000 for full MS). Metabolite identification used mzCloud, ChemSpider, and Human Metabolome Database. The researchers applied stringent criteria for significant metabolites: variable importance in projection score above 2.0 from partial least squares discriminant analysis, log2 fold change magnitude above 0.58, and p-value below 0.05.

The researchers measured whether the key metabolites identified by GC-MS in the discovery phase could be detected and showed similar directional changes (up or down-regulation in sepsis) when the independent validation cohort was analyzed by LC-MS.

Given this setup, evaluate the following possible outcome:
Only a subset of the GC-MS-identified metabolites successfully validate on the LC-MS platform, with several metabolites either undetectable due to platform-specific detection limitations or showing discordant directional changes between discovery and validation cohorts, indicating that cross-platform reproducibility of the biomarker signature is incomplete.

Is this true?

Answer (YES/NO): NO